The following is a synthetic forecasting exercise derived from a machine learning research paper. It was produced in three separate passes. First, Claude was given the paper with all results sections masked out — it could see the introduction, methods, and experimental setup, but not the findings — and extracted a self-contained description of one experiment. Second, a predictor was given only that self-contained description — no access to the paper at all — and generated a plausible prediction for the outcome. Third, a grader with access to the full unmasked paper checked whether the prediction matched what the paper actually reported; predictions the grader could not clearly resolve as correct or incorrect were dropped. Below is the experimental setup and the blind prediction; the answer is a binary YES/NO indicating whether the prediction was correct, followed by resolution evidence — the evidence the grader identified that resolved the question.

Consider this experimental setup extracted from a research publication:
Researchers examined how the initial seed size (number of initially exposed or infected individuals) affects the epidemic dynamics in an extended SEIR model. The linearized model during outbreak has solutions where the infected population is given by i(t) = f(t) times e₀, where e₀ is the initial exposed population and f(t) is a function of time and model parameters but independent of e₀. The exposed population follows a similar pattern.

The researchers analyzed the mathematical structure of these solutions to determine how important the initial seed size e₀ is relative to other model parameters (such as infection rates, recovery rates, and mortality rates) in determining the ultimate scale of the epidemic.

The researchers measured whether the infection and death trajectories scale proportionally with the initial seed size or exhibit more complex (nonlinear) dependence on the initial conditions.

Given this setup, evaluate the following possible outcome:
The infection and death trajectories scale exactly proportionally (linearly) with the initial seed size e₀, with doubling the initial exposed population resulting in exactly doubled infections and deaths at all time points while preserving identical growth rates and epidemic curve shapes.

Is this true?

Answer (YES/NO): YES